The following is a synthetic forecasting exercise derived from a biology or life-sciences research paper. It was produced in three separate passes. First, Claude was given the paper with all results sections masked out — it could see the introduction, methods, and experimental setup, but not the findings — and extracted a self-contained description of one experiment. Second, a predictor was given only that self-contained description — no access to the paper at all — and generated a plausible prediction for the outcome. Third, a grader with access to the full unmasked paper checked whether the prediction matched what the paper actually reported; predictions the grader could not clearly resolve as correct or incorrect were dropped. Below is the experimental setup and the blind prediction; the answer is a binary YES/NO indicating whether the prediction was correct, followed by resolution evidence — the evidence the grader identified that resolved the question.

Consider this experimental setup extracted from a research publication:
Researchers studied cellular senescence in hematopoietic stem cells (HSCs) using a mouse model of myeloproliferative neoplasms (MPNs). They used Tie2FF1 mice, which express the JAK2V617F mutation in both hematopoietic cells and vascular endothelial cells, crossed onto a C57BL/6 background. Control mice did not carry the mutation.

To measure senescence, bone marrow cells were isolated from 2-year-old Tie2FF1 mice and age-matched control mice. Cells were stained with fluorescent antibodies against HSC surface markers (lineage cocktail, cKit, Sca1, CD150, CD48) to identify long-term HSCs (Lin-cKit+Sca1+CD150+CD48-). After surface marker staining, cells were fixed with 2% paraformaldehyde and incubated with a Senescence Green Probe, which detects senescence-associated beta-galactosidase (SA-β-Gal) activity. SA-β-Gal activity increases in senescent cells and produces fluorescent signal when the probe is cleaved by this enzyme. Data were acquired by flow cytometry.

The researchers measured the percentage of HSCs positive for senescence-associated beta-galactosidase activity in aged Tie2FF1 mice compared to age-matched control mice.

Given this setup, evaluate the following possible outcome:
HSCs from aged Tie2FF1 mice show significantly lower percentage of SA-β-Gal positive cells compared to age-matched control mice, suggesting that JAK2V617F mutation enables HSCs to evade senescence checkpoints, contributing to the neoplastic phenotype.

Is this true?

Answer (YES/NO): NO